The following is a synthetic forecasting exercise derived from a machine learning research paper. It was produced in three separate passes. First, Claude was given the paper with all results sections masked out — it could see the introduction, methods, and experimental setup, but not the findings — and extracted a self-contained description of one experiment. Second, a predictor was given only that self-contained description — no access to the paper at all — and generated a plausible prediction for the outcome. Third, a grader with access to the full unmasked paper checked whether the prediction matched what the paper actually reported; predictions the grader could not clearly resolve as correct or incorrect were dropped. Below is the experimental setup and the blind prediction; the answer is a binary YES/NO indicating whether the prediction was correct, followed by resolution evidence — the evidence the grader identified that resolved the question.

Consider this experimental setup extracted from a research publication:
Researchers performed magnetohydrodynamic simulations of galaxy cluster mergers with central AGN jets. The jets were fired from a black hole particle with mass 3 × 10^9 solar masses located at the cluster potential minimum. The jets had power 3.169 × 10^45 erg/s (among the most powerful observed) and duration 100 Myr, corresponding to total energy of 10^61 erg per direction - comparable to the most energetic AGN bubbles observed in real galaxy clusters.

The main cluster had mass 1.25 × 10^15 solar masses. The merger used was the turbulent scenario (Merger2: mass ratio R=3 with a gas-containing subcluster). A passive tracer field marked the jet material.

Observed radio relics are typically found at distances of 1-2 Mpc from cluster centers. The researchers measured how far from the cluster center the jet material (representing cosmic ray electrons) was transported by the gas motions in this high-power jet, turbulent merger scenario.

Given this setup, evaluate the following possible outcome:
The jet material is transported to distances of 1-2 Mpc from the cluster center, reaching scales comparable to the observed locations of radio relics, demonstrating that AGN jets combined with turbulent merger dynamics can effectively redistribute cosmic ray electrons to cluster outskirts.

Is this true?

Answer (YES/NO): YES